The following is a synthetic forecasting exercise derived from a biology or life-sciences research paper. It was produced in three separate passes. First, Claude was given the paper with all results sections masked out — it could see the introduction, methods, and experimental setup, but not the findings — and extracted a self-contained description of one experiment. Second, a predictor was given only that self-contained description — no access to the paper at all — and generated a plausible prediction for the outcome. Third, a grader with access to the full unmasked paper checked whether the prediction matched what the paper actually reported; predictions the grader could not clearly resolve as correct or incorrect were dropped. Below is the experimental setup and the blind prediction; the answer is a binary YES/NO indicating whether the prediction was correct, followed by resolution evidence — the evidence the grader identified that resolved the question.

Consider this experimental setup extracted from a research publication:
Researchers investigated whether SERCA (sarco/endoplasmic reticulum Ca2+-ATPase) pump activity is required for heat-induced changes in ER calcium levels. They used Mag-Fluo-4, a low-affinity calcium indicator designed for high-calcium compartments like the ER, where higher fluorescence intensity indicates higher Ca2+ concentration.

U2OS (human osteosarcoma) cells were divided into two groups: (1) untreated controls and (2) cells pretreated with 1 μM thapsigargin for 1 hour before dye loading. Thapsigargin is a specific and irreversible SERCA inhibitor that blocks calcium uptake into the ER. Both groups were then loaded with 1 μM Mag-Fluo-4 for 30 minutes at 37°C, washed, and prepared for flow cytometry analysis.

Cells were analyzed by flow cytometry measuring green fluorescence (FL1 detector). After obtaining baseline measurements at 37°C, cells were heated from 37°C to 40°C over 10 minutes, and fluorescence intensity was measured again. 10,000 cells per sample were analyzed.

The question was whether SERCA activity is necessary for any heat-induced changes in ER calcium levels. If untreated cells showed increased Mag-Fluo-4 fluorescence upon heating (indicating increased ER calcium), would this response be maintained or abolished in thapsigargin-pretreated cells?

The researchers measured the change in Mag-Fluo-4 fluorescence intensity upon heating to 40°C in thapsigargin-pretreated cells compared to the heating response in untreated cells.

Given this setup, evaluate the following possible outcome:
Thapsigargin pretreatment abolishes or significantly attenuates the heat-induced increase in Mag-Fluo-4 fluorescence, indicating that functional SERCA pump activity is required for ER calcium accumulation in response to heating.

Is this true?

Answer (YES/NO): NO